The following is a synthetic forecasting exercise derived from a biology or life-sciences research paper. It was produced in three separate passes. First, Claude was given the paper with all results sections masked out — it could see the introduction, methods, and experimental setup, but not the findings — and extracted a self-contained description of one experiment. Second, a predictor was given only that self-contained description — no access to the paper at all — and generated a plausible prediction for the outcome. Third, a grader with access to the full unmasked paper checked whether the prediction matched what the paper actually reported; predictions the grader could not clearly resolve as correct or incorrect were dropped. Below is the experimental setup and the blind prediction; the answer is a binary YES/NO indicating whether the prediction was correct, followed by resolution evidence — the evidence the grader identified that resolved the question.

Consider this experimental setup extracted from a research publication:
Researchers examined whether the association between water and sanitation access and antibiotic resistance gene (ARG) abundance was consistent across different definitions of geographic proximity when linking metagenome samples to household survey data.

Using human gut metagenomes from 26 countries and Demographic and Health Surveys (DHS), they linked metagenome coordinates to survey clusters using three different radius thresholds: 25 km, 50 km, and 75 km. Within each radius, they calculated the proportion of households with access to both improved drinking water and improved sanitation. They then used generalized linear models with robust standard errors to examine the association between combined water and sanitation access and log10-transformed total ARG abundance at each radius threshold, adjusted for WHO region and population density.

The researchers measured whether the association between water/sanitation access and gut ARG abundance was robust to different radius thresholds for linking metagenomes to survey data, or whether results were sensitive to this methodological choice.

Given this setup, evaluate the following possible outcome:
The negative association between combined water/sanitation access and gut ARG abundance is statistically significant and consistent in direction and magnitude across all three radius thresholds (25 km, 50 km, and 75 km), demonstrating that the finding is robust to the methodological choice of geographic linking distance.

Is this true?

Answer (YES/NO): YES